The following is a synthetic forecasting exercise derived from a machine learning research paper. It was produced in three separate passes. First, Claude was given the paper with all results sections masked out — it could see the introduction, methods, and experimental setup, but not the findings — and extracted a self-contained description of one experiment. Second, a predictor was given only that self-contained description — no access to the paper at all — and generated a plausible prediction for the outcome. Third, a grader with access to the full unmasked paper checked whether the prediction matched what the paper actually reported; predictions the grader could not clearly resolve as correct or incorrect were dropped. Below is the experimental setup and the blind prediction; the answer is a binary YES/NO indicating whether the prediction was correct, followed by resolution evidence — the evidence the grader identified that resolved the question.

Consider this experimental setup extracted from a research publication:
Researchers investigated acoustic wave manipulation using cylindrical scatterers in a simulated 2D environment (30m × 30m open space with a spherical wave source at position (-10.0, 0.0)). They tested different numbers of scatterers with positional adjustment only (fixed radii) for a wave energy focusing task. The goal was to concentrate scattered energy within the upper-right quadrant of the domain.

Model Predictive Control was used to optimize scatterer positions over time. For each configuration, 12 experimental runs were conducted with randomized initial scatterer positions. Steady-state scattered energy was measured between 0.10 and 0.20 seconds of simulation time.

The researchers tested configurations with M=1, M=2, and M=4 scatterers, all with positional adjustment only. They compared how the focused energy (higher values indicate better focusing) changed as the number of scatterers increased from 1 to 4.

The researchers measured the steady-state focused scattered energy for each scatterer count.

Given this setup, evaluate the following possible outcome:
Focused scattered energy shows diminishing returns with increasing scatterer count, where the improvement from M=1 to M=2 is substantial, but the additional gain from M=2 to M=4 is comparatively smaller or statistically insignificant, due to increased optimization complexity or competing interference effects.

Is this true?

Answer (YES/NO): NO